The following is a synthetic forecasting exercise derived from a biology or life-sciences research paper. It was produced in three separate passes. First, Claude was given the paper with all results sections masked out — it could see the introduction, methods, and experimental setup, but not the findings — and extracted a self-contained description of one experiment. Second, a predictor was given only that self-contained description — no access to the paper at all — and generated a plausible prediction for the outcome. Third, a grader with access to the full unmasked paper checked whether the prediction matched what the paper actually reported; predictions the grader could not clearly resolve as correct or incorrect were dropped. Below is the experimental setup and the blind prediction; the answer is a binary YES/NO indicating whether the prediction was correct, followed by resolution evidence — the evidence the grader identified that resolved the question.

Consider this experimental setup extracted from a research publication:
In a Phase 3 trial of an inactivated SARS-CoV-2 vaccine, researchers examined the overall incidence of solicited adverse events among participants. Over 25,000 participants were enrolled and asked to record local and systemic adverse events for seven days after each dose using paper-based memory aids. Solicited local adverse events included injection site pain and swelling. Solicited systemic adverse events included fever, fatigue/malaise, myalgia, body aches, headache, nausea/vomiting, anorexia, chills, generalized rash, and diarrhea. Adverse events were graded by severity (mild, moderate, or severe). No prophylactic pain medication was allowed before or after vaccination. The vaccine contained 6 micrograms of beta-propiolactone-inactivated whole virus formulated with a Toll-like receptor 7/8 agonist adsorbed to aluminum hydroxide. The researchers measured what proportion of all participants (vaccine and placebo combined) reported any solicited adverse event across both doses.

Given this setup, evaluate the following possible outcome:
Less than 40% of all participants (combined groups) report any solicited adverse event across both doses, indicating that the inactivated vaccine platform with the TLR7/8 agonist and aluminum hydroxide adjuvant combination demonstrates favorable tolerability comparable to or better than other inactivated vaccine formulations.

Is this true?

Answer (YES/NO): YES